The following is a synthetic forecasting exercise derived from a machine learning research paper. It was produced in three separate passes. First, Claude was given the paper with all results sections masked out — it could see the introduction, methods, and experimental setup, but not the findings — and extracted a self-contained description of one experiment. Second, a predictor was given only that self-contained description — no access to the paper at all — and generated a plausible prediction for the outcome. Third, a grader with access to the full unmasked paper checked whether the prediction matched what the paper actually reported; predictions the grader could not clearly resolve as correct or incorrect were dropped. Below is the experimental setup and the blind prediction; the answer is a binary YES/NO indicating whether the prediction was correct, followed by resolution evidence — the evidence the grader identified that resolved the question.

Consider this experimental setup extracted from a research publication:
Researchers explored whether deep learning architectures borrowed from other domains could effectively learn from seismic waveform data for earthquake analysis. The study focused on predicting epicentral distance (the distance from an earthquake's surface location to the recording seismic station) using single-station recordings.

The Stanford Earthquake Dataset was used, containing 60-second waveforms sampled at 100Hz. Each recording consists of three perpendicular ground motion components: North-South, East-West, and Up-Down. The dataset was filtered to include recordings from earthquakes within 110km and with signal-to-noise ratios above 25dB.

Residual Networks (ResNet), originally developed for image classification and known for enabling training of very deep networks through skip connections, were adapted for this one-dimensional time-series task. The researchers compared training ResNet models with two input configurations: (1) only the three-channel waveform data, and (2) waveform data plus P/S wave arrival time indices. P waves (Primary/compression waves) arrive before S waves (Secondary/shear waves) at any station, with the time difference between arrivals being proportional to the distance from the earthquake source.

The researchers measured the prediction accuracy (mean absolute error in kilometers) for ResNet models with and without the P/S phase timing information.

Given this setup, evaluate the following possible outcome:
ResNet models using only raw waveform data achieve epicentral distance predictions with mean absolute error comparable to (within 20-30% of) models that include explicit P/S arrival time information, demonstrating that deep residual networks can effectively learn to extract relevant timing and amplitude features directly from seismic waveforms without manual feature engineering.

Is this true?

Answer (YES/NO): NO